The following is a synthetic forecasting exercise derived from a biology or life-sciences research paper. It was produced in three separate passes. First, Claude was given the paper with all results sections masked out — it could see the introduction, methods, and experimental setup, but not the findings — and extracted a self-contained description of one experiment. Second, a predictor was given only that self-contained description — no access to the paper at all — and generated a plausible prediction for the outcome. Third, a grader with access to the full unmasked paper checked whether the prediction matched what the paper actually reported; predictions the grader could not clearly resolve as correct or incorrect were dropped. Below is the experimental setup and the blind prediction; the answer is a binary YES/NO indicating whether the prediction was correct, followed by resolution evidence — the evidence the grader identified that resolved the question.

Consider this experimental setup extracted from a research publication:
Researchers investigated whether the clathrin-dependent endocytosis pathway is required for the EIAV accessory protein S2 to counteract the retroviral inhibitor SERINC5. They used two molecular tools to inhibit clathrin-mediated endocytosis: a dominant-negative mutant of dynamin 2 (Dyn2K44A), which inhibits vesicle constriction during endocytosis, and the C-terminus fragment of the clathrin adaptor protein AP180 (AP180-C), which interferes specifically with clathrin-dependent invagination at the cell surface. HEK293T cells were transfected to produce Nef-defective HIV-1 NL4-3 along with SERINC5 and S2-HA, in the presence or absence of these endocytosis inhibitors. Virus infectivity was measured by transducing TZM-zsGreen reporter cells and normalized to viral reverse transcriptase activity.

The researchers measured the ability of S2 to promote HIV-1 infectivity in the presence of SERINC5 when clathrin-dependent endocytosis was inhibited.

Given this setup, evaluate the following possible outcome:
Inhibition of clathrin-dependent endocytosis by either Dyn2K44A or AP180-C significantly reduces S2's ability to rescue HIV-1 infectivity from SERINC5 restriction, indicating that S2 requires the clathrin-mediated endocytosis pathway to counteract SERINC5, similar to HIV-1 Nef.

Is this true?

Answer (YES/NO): YES